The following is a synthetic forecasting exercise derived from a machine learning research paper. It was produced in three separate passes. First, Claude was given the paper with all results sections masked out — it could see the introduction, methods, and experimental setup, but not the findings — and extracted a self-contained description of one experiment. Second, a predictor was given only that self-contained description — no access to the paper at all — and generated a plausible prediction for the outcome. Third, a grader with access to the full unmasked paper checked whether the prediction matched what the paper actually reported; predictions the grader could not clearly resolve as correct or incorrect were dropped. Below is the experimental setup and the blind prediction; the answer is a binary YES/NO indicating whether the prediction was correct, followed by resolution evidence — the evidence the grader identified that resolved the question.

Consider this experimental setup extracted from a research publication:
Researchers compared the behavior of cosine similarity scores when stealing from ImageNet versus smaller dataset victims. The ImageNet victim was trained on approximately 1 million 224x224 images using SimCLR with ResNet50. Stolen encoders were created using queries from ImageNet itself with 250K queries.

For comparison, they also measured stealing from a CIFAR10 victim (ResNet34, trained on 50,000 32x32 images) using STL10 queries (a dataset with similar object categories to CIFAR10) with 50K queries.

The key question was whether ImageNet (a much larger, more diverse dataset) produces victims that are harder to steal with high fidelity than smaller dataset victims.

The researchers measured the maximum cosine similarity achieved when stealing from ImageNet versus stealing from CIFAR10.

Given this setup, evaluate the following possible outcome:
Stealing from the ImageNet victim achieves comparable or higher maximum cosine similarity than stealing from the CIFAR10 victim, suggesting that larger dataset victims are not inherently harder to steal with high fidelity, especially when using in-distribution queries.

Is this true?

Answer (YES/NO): NO